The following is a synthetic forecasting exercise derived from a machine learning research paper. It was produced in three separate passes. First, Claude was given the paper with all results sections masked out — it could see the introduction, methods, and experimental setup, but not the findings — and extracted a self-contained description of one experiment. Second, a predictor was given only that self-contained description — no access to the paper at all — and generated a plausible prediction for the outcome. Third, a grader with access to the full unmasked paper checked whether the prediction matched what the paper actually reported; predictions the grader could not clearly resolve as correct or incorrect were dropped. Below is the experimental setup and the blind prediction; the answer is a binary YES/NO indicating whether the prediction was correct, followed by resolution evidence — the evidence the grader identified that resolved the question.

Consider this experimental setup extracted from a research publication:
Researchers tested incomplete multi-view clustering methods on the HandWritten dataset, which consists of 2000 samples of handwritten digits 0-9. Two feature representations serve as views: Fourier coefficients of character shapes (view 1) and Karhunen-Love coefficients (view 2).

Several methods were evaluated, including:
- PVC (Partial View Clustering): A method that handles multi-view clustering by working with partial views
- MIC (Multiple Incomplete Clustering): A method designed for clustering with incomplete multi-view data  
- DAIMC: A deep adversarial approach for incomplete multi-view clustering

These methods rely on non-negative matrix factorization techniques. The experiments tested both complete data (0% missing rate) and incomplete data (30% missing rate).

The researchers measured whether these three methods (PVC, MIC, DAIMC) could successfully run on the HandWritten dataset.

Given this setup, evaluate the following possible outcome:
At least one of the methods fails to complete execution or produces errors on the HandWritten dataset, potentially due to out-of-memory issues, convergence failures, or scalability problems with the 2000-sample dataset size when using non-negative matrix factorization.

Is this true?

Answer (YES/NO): YES